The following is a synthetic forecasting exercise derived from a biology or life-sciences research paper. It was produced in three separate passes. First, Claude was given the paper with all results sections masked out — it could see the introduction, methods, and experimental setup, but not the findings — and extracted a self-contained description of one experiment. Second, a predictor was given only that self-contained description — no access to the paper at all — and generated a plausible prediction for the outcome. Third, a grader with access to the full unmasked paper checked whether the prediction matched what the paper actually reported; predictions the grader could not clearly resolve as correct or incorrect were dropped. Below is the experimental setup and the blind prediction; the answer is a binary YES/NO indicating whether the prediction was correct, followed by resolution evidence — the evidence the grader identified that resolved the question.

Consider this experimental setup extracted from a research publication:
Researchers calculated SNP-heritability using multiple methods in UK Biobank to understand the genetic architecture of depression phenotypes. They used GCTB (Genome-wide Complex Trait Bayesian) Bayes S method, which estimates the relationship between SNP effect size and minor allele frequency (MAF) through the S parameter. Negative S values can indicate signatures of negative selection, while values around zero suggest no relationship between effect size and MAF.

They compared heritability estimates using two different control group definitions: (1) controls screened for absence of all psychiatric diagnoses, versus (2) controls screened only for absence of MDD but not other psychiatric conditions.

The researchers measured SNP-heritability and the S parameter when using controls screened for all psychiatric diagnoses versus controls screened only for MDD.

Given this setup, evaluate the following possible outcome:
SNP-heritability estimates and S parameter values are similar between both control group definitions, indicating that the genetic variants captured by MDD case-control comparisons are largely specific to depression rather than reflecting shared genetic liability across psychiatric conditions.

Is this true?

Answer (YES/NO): NO